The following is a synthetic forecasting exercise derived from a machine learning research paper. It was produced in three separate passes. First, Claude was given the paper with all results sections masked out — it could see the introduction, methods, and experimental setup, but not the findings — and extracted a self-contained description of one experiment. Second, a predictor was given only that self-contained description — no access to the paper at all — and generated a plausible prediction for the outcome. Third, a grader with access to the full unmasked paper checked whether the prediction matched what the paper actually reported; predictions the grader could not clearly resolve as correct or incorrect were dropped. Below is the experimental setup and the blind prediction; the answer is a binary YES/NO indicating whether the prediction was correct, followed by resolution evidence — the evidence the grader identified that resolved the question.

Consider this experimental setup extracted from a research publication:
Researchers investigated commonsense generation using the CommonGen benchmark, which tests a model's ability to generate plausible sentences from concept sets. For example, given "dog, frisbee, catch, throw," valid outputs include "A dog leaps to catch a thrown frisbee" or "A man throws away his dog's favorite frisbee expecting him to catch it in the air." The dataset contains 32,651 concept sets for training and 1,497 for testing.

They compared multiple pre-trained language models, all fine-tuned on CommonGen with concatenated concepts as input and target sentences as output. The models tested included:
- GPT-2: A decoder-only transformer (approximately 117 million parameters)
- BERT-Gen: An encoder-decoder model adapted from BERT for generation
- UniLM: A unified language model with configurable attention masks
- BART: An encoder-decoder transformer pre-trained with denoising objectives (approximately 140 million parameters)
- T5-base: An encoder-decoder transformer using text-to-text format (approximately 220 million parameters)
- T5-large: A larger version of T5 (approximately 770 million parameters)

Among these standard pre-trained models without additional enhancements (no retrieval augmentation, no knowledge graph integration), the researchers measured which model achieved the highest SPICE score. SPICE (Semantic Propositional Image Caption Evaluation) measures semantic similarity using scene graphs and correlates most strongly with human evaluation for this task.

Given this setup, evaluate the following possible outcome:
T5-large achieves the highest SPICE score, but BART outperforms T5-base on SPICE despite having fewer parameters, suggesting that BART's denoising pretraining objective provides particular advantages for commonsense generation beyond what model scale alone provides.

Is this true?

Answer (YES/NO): YES